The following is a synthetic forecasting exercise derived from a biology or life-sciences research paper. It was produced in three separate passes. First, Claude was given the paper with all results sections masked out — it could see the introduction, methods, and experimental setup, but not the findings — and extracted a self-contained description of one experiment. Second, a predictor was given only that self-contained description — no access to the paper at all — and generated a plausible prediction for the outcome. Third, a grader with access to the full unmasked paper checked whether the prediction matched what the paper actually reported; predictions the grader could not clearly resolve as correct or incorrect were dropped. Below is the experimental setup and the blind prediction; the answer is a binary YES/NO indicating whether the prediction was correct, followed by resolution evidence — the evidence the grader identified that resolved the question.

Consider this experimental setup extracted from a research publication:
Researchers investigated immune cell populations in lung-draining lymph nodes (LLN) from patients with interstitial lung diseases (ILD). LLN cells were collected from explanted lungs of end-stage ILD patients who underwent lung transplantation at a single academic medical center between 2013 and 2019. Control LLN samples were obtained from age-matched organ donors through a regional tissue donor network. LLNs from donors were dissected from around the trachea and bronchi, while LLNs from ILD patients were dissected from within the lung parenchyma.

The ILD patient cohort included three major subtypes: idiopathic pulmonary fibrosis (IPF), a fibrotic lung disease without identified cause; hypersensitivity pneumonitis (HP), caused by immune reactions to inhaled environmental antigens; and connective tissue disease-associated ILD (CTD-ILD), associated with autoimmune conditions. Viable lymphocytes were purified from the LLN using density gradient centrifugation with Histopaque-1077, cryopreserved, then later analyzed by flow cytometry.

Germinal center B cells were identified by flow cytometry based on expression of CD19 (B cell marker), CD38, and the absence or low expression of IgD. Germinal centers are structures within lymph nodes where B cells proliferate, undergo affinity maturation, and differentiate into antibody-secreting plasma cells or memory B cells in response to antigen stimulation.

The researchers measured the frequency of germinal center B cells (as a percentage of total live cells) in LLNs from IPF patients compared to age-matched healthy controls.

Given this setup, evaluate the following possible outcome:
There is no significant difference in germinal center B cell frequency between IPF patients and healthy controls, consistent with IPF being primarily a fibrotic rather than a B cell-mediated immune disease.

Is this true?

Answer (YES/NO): NO